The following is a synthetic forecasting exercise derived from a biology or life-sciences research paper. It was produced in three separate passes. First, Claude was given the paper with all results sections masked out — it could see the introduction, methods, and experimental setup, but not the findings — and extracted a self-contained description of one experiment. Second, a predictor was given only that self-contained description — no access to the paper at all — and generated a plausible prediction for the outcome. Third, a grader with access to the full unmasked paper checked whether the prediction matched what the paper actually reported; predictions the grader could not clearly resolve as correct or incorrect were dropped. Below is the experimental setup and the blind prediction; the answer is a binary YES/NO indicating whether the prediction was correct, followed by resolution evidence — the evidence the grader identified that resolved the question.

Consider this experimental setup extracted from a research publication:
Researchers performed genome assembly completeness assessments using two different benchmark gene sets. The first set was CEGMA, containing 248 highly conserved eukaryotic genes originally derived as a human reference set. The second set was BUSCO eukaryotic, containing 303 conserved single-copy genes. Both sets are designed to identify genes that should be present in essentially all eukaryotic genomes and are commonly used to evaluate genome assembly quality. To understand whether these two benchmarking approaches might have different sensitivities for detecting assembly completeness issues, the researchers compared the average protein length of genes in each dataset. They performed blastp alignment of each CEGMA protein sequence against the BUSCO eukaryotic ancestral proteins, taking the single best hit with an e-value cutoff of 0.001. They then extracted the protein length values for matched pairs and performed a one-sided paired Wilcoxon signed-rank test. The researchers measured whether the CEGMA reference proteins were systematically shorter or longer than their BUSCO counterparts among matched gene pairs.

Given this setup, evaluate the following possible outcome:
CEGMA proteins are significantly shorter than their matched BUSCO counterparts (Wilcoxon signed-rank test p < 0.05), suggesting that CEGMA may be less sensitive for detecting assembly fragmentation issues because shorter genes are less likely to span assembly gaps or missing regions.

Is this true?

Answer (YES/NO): NO